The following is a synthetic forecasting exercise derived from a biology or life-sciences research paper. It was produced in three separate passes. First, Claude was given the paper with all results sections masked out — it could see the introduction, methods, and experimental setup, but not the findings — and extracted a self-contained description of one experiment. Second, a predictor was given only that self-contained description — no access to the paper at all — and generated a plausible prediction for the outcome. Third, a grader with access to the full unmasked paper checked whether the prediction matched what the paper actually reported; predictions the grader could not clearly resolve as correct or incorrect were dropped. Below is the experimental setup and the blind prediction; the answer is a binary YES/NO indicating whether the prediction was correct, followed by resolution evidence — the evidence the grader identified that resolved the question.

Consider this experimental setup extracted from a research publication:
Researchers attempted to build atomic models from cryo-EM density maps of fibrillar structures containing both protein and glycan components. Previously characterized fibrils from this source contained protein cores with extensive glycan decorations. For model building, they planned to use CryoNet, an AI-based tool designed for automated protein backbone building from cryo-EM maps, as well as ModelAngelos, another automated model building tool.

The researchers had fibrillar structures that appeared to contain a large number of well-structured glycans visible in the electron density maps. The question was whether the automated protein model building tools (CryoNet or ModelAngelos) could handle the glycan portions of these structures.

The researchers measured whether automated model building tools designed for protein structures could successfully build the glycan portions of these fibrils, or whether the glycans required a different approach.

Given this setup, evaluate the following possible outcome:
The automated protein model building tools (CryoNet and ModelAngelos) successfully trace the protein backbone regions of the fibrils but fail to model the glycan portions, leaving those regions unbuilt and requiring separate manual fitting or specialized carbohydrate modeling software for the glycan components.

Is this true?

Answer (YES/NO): YES